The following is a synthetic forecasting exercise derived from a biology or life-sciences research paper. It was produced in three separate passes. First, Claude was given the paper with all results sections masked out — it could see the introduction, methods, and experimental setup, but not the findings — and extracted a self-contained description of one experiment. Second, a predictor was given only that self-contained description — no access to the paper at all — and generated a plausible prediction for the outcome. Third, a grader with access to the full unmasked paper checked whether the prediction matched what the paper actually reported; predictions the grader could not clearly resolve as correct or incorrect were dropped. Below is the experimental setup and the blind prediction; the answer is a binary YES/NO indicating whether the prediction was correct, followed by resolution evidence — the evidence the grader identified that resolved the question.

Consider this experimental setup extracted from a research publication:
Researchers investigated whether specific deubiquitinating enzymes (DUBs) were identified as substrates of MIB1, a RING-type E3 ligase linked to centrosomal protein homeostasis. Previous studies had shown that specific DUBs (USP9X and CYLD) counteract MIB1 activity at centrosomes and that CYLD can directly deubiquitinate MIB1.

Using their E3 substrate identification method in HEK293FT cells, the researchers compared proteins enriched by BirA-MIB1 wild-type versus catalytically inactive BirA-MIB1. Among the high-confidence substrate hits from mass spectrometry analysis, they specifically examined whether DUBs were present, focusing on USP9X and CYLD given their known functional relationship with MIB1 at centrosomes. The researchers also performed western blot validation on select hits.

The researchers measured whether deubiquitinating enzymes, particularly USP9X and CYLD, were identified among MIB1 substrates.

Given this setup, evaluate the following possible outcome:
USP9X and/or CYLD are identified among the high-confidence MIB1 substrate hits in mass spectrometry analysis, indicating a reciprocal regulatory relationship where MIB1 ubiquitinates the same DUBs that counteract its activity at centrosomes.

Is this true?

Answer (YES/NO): YES